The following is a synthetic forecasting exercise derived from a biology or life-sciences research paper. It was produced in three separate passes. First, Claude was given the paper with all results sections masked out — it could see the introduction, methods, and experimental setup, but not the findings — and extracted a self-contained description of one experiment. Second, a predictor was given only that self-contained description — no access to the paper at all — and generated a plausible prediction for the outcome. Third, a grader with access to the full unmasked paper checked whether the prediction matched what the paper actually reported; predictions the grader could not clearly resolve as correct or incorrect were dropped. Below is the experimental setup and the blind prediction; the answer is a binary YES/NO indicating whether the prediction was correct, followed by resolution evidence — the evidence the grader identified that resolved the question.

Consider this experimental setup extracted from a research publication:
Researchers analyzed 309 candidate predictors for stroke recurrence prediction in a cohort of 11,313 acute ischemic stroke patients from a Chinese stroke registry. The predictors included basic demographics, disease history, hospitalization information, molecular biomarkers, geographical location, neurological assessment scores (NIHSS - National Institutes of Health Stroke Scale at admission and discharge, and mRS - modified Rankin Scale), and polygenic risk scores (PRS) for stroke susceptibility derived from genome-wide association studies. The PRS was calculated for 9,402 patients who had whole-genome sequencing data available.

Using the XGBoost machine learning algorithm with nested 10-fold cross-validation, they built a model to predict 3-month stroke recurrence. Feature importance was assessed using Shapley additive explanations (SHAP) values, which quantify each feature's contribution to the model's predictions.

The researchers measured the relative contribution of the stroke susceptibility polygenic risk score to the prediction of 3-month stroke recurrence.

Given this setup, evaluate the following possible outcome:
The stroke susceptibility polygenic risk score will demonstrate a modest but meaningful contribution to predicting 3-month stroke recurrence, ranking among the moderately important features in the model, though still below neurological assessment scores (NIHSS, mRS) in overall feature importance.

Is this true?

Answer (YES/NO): NO